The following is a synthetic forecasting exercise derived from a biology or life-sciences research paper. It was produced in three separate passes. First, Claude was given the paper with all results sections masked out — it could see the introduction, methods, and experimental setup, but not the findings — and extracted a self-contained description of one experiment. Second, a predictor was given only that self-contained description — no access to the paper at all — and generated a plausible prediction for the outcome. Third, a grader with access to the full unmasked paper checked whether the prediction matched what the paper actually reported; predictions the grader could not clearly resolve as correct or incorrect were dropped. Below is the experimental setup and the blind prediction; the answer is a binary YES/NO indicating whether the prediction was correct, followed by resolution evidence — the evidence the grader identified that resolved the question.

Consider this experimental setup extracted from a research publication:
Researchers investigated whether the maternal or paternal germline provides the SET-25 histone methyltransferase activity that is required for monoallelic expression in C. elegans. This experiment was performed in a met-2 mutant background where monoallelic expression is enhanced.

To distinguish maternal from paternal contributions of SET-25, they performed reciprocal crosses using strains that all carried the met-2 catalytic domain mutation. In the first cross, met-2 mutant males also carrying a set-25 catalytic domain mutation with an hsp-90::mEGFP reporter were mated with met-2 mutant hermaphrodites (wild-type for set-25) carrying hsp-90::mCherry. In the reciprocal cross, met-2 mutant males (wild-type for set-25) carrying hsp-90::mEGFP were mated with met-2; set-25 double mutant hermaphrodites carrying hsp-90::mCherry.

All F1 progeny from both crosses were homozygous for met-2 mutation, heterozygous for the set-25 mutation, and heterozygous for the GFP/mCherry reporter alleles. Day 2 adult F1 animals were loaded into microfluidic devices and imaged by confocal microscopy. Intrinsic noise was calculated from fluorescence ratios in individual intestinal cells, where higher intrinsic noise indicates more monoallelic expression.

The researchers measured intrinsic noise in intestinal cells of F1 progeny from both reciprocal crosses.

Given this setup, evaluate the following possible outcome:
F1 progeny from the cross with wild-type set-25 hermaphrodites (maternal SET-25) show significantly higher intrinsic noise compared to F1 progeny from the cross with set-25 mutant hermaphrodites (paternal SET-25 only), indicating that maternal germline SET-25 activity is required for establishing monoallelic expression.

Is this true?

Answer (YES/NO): YES